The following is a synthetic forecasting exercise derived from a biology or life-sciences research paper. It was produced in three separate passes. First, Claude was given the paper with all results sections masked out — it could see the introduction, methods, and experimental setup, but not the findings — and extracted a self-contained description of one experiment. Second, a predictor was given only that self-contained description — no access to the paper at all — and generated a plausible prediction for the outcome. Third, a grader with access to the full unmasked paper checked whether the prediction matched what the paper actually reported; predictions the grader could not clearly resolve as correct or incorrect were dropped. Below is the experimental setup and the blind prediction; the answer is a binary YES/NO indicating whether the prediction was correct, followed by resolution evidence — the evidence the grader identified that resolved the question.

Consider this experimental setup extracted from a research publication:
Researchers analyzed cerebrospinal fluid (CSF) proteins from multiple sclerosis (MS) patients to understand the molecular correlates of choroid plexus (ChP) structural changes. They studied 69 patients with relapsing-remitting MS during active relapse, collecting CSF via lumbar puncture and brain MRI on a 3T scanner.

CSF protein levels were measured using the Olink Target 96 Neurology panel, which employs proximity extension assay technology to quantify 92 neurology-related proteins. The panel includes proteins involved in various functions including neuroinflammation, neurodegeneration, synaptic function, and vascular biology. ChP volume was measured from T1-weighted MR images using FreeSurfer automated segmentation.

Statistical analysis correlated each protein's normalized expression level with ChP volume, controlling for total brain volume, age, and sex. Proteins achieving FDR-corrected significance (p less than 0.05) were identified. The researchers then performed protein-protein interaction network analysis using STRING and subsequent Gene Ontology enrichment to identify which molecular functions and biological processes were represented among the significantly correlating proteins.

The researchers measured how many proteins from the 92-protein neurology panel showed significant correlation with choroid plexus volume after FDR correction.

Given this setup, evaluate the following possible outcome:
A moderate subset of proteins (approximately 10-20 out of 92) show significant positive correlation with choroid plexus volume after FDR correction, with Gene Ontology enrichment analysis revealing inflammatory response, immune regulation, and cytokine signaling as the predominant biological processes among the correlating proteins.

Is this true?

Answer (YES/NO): NO